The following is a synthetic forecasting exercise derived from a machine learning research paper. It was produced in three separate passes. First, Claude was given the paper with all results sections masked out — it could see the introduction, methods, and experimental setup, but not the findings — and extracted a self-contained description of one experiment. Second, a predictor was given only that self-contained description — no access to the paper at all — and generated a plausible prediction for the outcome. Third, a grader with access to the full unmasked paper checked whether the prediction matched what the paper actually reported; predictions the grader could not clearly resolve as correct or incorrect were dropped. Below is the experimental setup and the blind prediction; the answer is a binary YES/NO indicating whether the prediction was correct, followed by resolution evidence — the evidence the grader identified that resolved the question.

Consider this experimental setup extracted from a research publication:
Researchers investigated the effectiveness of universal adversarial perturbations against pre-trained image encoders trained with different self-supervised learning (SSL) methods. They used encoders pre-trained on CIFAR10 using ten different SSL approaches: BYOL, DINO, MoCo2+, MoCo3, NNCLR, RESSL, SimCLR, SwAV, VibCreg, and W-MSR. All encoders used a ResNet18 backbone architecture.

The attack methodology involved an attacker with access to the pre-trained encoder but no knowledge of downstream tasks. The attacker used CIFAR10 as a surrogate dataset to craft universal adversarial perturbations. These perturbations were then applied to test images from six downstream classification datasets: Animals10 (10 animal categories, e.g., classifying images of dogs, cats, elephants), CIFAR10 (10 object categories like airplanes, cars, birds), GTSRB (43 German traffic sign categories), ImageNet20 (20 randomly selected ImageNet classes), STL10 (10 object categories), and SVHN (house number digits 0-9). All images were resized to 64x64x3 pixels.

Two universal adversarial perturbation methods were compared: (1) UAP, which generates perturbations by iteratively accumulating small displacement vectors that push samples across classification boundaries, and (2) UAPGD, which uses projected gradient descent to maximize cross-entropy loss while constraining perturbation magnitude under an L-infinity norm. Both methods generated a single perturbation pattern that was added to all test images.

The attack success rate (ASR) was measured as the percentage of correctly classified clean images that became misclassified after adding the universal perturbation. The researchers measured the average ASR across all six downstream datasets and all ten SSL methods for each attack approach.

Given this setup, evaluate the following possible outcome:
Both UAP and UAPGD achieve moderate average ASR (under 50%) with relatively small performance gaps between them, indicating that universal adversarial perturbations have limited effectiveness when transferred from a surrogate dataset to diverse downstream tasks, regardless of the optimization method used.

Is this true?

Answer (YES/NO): NO